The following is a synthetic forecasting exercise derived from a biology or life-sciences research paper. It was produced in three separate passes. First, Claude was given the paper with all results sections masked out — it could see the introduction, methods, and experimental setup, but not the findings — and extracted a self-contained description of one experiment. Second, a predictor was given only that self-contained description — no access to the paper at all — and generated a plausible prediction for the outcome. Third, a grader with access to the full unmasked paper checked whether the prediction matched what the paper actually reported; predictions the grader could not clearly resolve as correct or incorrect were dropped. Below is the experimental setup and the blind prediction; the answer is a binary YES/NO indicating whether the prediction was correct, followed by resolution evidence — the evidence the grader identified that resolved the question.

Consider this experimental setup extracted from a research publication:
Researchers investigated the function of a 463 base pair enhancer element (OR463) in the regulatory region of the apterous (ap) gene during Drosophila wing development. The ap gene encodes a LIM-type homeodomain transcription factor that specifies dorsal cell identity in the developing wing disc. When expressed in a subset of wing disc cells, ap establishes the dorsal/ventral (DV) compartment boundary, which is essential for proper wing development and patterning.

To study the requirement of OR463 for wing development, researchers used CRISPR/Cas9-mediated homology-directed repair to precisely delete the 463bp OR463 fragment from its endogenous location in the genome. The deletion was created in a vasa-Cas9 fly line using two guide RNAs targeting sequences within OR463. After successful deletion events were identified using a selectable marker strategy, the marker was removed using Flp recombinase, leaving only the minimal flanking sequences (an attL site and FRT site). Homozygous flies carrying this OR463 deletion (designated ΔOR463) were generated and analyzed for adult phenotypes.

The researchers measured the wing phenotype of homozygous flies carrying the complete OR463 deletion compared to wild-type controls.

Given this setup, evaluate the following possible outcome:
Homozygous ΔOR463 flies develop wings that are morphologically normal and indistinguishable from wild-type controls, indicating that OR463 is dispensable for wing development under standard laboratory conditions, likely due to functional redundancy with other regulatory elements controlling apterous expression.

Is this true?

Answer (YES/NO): NO